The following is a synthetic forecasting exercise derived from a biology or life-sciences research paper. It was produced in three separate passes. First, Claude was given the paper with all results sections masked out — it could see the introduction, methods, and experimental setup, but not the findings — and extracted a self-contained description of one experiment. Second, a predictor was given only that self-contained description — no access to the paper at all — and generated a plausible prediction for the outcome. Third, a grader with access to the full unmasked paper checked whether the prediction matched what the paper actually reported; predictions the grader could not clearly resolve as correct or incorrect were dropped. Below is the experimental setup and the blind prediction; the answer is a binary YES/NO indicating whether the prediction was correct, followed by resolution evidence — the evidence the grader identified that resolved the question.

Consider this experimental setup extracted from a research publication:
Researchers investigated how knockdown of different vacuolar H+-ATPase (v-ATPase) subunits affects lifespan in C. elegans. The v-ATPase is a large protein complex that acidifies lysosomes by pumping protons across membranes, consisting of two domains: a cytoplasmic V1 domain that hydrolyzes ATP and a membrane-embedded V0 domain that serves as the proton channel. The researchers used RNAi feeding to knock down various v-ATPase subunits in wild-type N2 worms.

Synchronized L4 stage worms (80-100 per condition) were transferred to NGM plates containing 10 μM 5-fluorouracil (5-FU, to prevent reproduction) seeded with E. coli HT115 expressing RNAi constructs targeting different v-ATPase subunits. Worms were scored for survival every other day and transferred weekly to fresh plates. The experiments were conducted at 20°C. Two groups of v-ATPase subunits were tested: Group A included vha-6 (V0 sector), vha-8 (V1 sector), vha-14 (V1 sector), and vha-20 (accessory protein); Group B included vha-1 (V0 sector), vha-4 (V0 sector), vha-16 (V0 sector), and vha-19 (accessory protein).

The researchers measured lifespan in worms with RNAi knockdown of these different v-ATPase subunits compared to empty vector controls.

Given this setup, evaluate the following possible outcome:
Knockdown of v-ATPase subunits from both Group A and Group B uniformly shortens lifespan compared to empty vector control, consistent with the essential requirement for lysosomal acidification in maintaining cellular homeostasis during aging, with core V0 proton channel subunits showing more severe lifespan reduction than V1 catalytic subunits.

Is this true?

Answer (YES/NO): NO